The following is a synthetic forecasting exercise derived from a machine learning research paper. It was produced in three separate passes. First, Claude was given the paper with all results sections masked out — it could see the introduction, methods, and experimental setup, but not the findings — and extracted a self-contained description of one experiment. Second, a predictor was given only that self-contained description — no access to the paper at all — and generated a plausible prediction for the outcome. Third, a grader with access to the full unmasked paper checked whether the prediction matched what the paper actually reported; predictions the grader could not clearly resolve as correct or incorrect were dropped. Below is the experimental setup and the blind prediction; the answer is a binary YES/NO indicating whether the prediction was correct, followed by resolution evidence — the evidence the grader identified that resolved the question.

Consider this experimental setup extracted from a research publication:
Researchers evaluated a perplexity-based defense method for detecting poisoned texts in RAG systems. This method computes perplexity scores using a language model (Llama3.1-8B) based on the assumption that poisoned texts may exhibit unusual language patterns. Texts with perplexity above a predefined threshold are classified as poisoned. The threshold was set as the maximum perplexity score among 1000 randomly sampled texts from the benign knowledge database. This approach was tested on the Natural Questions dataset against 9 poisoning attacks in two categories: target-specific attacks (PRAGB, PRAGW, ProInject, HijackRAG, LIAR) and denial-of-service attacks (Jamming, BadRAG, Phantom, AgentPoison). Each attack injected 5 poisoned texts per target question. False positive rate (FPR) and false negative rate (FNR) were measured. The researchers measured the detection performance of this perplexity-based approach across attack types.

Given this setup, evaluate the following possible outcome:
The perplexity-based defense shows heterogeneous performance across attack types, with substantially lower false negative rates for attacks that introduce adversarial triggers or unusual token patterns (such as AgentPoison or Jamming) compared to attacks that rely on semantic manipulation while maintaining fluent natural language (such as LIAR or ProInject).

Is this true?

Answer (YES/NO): NO